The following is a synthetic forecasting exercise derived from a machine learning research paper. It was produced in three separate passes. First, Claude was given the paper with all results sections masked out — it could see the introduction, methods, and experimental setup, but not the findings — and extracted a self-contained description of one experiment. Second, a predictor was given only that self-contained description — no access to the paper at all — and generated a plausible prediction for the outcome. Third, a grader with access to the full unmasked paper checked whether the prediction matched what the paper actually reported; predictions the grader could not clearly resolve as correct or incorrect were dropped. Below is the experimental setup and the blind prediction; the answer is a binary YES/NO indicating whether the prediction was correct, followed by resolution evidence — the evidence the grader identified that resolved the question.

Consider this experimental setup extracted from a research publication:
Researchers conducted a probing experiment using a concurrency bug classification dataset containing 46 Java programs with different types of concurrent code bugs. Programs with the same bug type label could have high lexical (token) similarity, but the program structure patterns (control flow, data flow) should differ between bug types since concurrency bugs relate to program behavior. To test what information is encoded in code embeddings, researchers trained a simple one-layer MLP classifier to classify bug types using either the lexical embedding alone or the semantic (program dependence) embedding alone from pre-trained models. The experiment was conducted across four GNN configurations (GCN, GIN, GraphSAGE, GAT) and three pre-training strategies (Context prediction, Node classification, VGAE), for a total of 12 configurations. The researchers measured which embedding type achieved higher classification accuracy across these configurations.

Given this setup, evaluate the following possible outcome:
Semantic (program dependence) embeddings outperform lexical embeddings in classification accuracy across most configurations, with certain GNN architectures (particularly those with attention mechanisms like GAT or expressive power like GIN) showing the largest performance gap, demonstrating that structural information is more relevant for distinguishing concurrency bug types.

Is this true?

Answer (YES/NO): NO